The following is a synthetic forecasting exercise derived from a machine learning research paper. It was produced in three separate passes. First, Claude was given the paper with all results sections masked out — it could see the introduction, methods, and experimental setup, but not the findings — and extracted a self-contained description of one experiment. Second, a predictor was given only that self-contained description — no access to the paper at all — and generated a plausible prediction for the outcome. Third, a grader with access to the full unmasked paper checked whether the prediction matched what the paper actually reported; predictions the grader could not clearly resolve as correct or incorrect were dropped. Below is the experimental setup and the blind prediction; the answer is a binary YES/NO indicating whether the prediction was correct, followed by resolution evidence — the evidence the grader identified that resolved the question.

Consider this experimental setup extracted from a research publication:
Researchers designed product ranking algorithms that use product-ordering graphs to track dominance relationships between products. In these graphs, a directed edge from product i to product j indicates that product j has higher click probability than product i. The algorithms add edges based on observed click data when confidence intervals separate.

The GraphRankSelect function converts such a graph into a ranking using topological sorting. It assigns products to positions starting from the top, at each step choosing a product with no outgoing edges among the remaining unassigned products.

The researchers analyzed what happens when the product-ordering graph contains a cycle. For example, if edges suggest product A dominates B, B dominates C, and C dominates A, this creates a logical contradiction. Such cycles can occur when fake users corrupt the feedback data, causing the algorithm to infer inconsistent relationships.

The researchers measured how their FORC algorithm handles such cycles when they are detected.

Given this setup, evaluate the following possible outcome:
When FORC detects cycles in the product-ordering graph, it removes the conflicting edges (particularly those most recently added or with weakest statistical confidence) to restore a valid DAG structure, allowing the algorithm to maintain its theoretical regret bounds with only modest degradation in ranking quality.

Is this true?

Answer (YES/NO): NO